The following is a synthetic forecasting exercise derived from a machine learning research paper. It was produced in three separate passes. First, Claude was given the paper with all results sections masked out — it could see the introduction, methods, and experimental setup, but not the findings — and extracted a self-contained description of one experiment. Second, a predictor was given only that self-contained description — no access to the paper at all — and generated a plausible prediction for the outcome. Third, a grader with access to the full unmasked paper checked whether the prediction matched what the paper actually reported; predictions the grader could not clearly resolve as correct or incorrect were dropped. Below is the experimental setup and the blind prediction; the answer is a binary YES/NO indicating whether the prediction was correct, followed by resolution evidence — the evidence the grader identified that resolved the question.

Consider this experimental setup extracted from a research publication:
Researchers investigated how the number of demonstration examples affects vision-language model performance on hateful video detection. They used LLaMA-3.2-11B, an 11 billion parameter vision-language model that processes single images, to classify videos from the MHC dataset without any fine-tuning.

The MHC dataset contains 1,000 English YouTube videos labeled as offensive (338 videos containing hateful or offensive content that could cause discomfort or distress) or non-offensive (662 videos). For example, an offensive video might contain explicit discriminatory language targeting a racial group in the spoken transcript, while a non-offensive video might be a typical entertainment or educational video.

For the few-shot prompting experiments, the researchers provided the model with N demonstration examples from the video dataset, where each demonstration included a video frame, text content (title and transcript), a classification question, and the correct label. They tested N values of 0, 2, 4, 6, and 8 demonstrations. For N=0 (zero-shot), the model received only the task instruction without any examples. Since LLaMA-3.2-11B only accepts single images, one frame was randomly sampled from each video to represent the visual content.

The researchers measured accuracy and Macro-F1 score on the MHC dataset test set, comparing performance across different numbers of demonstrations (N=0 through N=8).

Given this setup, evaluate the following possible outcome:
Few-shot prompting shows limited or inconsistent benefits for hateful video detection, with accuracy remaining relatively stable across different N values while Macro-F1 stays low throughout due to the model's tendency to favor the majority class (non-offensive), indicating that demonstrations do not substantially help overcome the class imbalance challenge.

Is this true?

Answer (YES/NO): NO